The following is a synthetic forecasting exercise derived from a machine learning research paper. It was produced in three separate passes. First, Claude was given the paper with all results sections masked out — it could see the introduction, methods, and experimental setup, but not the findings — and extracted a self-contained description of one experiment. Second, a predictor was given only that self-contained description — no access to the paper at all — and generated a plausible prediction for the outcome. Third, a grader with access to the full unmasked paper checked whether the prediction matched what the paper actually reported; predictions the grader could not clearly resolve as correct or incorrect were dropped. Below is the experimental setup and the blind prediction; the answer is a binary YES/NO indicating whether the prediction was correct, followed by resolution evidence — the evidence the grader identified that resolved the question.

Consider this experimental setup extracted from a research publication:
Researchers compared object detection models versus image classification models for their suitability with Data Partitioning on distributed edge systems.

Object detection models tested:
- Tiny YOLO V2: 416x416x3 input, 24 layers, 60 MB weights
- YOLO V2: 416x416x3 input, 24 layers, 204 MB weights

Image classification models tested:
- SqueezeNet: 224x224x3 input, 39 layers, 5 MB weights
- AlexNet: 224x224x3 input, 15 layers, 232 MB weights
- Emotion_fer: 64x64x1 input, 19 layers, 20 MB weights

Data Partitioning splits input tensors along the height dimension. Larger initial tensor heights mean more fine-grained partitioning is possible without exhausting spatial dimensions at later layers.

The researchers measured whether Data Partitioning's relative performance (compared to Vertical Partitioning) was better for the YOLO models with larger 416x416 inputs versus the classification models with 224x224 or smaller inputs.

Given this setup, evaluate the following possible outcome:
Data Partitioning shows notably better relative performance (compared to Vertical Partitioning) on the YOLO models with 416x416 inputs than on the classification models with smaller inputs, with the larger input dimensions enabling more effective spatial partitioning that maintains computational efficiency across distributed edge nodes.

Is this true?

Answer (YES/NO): NO